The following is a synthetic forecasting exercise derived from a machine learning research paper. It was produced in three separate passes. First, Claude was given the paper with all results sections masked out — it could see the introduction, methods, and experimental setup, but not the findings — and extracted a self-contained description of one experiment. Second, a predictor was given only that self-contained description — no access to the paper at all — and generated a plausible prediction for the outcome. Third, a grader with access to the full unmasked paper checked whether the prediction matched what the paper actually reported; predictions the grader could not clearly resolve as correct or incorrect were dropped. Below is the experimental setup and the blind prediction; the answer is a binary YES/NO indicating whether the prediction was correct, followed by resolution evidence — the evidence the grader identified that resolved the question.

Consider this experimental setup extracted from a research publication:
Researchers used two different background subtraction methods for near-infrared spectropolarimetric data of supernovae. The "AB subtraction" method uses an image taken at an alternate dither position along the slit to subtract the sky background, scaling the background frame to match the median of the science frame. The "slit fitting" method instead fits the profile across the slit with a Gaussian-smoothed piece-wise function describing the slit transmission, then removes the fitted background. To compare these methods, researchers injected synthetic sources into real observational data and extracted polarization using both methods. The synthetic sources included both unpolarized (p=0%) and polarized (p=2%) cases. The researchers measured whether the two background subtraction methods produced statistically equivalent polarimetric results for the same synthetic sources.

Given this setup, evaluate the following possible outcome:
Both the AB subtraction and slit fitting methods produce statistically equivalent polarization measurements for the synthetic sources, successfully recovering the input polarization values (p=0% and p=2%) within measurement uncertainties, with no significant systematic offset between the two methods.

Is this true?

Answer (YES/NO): YES